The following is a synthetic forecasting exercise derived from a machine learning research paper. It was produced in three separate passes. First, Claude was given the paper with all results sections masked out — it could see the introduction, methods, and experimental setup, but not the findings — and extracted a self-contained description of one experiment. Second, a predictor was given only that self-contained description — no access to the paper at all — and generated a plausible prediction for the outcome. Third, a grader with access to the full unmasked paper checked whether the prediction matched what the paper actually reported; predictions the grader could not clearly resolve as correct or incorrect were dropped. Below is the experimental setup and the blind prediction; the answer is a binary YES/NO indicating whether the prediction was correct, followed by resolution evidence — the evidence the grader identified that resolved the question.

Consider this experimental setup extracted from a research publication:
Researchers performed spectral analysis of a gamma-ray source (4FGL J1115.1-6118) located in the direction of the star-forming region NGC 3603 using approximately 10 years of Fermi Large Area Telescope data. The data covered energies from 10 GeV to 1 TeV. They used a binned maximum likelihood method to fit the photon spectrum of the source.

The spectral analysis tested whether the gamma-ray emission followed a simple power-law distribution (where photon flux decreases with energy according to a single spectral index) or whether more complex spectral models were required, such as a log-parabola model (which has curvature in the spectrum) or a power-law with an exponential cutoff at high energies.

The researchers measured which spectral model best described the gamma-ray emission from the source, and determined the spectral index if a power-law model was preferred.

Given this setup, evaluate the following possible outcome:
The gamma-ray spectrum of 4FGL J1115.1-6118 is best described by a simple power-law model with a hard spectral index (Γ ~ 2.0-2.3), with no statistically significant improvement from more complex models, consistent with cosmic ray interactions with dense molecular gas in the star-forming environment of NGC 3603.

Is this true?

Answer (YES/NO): NO